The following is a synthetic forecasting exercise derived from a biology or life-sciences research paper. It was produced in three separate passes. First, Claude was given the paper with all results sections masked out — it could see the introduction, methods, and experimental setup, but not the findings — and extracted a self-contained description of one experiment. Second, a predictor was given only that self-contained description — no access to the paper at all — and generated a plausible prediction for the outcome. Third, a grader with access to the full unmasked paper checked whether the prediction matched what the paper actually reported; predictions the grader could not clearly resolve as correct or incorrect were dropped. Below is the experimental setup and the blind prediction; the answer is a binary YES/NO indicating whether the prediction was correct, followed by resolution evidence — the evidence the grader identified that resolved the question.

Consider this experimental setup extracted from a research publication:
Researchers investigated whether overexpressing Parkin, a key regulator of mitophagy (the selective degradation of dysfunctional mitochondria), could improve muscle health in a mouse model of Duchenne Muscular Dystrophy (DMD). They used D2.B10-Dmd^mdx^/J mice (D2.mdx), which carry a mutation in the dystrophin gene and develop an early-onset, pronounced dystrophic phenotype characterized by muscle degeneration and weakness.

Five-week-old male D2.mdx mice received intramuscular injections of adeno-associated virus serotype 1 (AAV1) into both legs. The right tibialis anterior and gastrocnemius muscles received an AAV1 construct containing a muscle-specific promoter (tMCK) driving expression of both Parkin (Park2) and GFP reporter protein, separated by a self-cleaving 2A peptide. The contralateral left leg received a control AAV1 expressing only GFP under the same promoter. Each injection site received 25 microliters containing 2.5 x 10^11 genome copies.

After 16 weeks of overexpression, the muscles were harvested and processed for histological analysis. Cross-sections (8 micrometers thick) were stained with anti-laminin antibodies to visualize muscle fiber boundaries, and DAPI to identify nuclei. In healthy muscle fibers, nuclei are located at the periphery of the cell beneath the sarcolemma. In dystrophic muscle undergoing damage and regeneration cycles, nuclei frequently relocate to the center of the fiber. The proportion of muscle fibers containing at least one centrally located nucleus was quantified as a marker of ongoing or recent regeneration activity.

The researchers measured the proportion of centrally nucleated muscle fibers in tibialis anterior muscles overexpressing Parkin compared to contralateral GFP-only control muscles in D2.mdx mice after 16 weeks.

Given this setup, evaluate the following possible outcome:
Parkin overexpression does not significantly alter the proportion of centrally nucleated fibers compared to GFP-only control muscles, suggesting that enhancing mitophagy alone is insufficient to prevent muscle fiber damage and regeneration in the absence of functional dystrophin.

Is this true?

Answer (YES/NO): YES